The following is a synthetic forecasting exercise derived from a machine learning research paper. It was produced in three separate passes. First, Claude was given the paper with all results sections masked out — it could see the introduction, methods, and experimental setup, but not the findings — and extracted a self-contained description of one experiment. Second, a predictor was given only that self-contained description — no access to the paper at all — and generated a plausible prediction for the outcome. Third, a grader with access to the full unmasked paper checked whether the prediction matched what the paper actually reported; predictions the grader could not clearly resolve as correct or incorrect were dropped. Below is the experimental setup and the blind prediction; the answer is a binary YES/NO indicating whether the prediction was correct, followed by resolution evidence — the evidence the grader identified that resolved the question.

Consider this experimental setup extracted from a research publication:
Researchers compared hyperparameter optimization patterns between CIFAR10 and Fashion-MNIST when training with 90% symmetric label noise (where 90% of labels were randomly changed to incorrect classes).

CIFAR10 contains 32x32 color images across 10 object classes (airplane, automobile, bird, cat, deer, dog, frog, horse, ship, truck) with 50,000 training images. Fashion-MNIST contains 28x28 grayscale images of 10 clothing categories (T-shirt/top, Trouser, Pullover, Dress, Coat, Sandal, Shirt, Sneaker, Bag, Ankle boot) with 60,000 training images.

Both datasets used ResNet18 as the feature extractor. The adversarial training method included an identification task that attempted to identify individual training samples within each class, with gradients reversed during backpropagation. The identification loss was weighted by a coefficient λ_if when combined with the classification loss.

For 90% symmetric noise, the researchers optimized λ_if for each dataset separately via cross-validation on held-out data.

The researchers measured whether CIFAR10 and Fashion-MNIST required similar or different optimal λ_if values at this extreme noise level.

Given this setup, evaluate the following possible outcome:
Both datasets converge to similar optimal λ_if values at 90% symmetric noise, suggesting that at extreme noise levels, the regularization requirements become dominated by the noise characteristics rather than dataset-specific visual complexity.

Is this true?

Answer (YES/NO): NO